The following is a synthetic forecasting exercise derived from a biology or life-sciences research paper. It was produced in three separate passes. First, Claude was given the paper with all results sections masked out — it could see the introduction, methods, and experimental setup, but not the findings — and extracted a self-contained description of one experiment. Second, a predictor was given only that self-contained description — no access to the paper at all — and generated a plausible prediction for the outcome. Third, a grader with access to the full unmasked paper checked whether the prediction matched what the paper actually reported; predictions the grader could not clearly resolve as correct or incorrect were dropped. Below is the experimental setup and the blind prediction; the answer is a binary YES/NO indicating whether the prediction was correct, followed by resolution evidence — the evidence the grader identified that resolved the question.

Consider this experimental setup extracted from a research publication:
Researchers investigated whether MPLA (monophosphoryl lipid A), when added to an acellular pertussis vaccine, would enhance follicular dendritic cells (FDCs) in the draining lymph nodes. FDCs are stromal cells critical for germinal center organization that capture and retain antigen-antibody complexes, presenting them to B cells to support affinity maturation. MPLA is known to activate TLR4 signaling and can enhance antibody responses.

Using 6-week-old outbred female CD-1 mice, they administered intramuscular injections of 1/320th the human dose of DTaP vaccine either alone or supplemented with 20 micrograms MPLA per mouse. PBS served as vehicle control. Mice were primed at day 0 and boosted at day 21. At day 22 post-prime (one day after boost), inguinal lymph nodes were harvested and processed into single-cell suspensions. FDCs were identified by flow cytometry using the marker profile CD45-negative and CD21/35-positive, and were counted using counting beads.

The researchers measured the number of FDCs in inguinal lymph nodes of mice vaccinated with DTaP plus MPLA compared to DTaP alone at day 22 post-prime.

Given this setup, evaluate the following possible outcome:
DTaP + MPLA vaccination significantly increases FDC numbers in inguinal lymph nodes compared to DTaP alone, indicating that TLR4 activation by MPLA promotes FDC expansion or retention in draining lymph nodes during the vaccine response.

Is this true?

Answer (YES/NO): NO